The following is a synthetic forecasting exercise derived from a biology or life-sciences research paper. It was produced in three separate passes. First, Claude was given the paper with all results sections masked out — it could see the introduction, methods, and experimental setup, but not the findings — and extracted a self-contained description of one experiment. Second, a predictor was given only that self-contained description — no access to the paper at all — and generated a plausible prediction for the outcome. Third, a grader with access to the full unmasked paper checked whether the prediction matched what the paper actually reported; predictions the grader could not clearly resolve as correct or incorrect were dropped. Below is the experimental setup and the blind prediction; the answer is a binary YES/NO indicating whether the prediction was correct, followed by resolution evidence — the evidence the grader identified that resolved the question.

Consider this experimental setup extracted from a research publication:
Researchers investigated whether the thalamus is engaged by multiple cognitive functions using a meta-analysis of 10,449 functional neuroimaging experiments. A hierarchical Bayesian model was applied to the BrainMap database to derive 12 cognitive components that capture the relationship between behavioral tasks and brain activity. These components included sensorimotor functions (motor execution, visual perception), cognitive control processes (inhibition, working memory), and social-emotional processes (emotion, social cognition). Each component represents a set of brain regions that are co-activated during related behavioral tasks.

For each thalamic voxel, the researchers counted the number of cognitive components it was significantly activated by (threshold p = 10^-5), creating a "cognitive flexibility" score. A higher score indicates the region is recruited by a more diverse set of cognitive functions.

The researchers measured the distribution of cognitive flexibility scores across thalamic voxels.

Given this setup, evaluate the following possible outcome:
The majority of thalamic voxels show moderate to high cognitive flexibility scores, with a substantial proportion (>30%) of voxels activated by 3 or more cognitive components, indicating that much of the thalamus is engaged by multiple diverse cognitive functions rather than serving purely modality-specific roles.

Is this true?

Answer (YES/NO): YES